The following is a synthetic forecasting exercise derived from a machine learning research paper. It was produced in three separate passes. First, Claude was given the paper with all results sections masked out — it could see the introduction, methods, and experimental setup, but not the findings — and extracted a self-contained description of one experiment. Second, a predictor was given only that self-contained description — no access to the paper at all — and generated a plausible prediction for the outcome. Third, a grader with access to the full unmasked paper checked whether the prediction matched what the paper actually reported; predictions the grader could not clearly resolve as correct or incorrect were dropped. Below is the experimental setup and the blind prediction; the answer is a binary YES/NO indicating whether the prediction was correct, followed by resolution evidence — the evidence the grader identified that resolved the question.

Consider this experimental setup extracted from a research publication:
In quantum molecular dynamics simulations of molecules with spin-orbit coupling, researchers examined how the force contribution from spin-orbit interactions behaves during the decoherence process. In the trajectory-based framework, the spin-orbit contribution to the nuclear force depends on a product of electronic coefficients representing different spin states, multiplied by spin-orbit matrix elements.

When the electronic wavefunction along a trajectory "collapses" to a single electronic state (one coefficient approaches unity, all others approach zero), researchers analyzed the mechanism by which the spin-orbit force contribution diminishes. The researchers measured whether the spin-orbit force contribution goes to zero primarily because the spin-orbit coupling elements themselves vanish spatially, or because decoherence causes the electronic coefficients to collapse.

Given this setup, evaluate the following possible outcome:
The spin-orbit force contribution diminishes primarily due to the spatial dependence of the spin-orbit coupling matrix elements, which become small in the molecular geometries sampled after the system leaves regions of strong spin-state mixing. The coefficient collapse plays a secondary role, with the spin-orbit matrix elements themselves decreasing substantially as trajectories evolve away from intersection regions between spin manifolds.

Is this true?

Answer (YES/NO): NO